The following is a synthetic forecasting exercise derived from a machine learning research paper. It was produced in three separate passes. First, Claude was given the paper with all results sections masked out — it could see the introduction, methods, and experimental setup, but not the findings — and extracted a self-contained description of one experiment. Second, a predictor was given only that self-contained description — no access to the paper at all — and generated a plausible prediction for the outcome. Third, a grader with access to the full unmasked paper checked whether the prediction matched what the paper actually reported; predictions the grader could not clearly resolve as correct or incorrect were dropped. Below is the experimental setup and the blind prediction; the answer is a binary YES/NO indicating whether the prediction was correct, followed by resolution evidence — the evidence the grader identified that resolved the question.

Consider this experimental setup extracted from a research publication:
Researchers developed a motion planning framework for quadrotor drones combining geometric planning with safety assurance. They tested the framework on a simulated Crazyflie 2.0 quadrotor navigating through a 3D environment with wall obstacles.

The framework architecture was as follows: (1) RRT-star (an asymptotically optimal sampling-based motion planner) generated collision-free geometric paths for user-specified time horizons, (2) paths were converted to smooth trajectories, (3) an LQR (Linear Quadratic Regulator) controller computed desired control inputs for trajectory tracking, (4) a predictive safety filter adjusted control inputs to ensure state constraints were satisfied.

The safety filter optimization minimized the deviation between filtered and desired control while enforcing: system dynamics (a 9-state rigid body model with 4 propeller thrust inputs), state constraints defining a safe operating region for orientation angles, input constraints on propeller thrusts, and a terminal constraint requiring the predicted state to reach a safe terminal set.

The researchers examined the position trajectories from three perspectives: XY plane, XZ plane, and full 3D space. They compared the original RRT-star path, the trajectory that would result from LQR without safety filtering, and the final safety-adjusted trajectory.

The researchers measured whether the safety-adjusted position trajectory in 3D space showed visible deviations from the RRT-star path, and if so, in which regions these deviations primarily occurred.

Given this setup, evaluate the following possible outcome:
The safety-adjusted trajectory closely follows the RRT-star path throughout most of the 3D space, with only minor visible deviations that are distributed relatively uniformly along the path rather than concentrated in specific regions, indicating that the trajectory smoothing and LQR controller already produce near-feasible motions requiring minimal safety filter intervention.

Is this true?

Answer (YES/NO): NO